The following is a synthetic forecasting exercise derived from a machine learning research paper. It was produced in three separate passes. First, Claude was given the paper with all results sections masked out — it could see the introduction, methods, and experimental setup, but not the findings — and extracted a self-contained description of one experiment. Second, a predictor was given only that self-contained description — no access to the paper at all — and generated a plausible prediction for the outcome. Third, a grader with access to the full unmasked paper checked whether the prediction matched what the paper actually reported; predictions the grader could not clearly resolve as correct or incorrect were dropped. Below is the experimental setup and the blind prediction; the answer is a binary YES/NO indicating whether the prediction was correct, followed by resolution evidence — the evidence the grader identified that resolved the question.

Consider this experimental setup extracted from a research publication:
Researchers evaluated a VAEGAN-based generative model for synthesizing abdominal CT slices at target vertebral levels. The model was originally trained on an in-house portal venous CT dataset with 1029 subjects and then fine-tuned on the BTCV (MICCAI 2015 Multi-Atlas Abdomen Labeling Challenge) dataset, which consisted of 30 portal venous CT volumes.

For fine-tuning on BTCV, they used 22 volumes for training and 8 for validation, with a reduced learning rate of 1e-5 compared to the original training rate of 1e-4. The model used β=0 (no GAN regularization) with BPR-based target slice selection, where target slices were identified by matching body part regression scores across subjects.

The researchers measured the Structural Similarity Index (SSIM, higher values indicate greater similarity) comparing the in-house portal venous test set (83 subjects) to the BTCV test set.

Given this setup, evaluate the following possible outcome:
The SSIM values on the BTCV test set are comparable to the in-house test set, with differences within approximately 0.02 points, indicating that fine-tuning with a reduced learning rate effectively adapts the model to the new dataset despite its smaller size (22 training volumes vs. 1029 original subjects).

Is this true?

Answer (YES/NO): YES